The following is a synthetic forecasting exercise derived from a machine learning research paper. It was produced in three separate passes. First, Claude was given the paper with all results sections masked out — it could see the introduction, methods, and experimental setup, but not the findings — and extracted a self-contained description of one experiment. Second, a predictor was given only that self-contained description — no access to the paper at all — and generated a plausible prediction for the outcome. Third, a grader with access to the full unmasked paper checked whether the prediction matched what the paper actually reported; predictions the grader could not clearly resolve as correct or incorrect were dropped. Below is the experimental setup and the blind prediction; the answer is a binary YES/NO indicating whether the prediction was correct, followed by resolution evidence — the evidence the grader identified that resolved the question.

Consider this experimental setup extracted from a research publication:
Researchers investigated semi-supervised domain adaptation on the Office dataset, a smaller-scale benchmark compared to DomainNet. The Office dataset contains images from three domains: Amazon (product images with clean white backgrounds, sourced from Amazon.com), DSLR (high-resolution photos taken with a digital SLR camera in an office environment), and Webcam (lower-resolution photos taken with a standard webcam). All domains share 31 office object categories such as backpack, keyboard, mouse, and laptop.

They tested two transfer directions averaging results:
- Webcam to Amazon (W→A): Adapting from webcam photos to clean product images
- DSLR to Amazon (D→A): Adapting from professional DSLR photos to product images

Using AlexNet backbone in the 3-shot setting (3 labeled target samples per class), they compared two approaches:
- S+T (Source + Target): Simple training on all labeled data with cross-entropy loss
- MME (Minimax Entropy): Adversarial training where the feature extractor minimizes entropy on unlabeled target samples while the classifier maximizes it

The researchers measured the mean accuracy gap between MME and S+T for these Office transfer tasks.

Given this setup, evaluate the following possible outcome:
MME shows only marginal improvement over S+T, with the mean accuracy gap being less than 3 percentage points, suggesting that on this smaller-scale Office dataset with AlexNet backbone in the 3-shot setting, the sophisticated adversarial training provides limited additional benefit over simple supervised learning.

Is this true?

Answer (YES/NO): NO